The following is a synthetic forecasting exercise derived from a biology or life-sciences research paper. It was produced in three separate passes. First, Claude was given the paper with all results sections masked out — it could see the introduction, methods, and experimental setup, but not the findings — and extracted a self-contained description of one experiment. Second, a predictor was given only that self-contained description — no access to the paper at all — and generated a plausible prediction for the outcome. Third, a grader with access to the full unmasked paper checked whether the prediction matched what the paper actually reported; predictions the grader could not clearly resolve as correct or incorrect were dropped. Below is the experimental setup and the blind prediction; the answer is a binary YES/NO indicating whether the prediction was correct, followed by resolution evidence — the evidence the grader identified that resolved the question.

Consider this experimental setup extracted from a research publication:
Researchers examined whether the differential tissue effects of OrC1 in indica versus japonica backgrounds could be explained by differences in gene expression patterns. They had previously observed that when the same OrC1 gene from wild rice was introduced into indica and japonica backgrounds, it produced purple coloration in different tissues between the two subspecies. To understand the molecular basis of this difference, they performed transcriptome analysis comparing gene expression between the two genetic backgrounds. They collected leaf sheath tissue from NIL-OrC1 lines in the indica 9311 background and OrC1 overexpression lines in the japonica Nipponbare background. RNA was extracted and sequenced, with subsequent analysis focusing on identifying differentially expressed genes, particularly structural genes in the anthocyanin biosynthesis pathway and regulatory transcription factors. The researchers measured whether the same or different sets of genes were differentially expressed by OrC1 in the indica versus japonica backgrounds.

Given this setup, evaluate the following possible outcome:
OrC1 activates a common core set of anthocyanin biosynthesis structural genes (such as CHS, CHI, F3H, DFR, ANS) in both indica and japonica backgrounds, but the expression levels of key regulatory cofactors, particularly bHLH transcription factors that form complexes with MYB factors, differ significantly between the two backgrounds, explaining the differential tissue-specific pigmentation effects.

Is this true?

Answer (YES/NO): NO